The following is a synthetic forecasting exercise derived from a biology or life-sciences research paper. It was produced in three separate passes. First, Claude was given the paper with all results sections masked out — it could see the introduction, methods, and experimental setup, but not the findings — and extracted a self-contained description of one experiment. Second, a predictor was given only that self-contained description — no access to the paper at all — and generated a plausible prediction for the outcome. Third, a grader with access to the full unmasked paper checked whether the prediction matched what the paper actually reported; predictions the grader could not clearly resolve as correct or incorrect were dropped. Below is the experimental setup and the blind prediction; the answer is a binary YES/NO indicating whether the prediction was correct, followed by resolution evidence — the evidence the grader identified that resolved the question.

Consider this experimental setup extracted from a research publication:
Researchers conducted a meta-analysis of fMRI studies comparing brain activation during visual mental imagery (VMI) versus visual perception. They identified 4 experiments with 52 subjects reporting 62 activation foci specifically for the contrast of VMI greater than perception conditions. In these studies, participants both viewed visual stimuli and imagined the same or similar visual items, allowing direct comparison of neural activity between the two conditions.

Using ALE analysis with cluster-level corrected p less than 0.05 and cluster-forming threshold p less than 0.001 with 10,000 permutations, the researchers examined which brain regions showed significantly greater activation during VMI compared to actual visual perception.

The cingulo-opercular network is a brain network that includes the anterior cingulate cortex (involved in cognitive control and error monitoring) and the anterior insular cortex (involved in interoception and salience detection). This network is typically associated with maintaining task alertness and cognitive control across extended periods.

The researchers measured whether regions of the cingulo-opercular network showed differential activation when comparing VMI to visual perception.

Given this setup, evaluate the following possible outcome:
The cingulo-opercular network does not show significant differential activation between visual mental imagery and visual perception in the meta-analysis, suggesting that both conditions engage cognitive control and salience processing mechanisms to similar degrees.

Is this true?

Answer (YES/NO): NO